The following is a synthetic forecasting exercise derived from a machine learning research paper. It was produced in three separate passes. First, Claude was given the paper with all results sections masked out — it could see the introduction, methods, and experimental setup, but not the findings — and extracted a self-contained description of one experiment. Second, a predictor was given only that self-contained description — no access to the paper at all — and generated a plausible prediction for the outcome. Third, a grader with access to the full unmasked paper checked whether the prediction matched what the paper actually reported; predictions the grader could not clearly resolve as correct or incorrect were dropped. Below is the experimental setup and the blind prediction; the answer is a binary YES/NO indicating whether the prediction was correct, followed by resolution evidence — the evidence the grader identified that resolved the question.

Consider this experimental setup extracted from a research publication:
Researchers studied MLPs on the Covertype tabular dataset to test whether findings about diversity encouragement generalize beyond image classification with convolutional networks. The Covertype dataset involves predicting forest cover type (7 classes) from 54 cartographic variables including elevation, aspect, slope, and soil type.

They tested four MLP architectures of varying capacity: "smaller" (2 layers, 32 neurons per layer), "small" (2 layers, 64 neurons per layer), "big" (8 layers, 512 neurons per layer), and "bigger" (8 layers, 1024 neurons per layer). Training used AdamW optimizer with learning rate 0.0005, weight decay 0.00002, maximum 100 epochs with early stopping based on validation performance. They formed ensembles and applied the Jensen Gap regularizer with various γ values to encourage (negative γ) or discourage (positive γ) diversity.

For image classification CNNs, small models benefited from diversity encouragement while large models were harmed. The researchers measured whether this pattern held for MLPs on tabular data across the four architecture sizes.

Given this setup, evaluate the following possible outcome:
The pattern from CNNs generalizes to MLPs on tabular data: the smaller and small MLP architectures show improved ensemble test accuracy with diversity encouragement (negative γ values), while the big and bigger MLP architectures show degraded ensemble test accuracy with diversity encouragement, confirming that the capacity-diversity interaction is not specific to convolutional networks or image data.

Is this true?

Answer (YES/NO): NO